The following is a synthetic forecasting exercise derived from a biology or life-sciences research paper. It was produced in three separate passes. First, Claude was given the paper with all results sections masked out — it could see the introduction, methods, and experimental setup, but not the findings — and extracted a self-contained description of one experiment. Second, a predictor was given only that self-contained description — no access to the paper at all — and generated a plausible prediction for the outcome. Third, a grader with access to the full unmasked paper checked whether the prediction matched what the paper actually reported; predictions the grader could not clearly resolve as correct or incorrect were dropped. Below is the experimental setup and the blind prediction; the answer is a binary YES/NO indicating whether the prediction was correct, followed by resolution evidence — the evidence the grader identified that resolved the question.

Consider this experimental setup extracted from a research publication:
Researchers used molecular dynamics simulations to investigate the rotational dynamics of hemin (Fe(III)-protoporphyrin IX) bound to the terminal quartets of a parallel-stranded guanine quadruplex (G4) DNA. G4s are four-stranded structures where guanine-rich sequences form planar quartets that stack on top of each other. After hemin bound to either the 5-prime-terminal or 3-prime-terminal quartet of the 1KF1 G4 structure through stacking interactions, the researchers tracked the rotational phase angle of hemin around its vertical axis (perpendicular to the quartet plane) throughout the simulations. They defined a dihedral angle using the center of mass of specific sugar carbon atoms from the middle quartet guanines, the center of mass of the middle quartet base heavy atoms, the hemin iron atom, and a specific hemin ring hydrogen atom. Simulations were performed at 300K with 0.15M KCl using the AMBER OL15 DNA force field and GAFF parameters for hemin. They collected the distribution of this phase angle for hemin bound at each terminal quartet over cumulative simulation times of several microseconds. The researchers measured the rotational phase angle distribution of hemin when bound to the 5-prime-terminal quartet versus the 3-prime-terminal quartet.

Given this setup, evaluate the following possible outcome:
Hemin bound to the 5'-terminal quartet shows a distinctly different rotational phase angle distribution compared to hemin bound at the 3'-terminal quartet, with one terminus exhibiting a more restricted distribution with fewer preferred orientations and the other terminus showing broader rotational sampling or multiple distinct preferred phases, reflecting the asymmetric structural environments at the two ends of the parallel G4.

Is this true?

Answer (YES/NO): YES